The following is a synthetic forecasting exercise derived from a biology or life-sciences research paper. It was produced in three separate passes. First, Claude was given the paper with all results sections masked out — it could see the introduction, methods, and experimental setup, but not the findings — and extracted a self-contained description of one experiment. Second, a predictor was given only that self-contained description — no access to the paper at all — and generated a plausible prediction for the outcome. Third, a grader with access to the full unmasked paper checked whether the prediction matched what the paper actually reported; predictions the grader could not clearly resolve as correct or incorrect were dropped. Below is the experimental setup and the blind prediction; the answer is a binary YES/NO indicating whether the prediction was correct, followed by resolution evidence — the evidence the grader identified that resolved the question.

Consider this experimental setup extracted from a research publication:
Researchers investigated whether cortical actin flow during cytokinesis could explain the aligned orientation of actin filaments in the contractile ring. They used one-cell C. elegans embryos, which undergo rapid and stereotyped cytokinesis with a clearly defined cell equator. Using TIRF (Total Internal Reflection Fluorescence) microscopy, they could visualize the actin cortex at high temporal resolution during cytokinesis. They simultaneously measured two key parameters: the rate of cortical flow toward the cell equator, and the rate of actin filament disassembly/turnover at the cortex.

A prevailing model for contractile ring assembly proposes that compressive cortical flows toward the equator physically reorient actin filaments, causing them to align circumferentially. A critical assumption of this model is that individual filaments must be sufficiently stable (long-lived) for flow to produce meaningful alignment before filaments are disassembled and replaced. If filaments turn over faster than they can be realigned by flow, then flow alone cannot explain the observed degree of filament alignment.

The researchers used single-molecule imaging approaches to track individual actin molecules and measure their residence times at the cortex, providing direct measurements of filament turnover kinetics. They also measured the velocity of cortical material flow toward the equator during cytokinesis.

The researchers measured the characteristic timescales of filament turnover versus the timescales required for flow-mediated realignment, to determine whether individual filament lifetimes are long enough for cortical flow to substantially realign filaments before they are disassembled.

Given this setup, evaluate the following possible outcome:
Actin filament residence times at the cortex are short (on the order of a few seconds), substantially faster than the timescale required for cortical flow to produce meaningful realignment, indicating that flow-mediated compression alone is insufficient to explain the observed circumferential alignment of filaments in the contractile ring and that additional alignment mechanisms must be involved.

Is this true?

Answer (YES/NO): YES